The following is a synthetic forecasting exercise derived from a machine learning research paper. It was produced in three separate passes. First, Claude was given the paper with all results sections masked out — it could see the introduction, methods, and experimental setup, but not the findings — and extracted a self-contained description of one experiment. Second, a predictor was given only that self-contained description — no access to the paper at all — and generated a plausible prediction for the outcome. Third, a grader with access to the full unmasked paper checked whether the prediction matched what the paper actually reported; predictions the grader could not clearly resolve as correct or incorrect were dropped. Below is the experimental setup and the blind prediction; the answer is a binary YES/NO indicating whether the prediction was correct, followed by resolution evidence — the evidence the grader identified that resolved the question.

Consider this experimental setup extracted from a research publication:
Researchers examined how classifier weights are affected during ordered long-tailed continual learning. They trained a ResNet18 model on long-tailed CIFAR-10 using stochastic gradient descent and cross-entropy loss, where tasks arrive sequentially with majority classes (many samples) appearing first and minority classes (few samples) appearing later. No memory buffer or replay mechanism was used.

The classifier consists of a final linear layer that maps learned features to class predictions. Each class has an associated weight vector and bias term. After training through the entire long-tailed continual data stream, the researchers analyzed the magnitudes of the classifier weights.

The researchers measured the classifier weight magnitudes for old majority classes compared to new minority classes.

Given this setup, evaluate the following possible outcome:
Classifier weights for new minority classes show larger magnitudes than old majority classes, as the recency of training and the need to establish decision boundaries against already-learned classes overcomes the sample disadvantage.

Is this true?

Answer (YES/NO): NO